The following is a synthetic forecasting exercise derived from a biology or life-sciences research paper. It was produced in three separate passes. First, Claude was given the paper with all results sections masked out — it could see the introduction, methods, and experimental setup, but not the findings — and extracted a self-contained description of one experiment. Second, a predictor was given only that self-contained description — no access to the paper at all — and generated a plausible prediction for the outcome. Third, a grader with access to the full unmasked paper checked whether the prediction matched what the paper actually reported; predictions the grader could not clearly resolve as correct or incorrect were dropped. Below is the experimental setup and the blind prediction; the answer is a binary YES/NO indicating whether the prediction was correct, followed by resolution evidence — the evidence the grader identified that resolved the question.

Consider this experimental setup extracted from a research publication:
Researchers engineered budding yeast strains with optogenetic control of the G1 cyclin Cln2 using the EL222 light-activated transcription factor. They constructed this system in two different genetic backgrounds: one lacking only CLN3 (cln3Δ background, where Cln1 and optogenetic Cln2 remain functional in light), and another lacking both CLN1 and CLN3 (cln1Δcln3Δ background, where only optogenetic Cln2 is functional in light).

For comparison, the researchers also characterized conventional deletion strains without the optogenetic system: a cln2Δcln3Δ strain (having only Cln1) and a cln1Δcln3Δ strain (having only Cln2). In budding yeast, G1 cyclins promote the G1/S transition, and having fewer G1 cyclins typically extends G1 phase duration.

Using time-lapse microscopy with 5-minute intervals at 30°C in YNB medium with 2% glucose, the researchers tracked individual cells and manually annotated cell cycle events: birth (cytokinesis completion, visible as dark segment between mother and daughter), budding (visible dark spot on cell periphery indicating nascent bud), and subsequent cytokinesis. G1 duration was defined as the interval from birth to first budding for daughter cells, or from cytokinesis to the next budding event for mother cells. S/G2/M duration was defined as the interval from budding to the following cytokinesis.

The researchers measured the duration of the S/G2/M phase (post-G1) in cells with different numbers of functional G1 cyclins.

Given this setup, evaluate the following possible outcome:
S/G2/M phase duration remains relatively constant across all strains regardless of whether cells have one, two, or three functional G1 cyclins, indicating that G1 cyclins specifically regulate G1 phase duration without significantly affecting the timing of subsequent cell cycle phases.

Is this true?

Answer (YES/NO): NO